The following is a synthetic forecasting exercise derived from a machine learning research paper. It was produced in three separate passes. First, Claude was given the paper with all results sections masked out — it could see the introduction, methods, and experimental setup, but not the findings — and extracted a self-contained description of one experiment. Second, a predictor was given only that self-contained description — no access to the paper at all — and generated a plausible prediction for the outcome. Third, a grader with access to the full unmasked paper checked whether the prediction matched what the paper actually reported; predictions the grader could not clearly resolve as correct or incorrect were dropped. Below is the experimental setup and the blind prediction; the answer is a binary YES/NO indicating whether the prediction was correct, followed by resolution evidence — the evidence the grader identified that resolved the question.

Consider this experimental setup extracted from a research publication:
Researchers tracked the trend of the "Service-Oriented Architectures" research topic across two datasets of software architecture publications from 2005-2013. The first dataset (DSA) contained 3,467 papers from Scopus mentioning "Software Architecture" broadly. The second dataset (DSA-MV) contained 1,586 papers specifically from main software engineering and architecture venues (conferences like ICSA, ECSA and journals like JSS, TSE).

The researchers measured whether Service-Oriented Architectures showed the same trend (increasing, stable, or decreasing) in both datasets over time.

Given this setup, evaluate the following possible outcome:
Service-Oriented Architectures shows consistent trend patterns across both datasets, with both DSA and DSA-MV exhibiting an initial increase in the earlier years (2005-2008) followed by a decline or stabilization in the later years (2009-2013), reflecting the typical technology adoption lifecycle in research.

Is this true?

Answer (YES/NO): NO